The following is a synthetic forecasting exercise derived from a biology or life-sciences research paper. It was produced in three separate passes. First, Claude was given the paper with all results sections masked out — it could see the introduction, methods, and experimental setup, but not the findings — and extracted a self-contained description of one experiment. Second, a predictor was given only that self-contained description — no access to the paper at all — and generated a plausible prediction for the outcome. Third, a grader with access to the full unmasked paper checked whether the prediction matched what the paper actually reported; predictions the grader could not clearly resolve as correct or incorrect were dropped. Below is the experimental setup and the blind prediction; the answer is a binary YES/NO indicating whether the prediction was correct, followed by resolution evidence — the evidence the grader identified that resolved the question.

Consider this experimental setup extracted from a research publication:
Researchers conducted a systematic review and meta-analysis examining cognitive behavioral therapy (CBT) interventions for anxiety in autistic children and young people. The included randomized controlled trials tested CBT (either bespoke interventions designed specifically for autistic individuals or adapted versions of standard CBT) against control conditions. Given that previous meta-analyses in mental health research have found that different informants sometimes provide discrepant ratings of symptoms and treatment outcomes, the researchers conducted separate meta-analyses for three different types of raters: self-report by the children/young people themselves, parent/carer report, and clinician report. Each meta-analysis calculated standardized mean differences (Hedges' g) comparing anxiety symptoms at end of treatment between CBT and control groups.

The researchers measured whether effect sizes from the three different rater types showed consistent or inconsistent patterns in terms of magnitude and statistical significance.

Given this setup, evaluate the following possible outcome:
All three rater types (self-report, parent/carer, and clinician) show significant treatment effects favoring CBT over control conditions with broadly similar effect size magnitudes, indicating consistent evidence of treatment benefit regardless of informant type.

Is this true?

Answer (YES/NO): NO